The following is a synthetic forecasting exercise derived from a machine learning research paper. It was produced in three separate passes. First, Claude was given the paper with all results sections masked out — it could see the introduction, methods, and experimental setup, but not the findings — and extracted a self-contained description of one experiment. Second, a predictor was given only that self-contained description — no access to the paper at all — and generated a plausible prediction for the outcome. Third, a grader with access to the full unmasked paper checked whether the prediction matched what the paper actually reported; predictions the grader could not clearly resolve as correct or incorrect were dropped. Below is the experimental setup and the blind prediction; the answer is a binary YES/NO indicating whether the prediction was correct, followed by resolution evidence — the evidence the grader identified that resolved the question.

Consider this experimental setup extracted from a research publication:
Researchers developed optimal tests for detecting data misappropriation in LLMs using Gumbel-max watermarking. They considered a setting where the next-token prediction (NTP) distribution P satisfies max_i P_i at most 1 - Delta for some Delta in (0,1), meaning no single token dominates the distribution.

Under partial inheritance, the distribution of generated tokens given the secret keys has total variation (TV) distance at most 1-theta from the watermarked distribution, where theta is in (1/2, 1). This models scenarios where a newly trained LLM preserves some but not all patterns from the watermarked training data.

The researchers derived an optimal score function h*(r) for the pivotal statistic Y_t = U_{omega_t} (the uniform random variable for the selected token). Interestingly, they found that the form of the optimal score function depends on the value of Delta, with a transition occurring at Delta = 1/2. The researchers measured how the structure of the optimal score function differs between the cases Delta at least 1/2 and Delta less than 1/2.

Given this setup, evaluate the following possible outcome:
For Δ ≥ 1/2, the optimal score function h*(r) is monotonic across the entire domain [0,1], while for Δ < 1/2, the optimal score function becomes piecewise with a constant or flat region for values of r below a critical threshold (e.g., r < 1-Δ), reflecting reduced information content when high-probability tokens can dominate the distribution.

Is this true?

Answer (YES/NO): NO